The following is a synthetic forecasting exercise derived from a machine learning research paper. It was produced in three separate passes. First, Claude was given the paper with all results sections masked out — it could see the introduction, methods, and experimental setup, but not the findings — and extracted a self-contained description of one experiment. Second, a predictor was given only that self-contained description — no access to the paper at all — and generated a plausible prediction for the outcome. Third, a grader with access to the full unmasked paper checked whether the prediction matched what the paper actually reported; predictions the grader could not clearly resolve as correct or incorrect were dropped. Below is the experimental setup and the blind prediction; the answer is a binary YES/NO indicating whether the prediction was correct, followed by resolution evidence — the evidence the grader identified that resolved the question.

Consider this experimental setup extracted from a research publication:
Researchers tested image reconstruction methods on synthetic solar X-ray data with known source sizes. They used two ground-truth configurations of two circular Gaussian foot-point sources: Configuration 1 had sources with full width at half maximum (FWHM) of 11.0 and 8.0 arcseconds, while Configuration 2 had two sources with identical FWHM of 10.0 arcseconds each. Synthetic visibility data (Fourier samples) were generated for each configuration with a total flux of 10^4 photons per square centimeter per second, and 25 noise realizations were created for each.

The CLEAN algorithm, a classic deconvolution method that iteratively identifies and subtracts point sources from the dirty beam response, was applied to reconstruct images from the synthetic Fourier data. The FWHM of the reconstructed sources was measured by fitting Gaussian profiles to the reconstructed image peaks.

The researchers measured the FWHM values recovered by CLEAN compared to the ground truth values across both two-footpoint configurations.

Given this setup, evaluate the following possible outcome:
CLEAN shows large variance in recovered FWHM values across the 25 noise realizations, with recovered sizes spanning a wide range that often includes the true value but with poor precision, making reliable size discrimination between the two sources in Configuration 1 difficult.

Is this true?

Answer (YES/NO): NO